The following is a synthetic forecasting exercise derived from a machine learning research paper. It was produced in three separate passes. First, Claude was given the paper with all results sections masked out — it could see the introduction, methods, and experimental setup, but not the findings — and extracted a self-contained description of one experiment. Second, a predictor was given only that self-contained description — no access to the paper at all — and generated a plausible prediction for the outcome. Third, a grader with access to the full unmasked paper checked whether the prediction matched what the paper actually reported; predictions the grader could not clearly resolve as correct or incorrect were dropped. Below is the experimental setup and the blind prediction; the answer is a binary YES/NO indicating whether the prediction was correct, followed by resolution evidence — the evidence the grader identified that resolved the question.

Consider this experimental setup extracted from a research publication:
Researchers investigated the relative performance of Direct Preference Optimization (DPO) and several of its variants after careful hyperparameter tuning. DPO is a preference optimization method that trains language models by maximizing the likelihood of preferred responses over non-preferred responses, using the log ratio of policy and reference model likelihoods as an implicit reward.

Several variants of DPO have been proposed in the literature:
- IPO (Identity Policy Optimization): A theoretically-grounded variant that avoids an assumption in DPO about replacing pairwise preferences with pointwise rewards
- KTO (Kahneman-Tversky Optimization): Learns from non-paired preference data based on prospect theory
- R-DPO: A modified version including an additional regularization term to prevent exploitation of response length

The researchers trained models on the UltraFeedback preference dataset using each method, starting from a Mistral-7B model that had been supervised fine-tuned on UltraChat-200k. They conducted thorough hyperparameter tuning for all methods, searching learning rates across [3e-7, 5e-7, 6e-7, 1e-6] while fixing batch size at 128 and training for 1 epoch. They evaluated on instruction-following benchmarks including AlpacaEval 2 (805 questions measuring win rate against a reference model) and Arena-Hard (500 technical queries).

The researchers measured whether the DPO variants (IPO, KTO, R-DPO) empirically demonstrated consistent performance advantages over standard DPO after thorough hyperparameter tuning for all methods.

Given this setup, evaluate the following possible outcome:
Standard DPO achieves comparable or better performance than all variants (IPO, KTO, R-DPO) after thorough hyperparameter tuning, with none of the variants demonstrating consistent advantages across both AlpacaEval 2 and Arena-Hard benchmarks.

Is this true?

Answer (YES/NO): YES